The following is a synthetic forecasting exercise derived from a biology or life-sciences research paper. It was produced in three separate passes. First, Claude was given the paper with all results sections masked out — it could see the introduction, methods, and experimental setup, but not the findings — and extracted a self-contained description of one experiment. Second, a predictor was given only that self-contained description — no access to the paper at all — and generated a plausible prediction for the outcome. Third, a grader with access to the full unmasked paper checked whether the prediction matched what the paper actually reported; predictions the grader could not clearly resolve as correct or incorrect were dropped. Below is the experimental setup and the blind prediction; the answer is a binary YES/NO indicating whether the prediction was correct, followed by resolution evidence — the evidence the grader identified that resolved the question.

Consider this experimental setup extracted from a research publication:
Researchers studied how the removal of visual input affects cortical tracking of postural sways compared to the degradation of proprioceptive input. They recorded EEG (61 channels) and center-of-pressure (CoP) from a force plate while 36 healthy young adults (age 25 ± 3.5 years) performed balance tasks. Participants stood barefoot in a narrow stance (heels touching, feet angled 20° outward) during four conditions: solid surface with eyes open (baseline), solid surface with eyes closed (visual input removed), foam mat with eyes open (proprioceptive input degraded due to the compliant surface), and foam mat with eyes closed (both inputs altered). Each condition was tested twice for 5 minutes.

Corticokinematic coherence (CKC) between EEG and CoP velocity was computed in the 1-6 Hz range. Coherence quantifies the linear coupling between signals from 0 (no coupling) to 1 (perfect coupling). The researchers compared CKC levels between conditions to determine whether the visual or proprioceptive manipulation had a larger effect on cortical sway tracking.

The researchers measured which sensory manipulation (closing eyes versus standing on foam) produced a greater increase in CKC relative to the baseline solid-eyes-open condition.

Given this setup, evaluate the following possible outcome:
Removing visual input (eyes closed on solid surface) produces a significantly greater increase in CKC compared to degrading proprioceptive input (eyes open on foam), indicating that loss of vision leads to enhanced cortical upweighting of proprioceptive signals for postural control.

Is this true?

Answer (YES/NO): NO